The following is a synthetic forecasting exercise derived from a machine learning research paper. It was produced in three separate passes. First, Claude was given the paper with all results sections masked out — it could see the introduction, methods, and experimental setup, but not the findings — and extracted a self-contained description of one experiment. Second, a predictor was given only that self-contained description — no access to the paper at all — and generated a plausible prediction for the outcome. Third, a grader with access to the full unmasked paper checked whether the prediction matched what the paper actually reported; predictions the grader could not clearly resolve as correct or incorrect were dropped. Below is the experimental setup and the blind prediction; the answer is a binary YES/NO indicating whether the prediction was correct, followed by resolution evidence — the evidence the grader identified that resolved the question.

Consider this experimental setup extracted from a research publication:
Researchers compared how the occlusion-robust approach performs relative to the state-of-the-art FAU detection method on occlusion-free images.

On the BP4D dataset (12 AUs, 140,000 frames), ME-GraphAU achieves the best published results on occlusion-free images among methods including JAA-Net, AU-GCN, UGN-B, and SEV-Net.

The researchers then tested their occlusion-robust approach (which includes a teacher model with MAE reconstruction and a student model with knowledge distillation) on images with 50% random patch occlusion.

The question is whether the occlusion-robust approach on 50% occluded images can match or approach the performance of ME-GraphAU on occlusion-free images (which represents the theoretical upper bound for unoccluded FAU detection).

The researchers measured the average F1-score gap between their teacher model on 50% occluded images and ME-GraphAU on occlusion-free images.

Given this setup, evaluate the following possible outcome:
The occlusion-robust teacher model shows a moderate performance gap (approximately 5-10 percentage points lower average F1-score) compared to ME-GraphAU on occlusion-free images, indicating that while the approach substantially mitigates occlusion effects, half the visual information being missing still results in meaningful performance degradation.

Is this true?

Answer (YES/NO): NO